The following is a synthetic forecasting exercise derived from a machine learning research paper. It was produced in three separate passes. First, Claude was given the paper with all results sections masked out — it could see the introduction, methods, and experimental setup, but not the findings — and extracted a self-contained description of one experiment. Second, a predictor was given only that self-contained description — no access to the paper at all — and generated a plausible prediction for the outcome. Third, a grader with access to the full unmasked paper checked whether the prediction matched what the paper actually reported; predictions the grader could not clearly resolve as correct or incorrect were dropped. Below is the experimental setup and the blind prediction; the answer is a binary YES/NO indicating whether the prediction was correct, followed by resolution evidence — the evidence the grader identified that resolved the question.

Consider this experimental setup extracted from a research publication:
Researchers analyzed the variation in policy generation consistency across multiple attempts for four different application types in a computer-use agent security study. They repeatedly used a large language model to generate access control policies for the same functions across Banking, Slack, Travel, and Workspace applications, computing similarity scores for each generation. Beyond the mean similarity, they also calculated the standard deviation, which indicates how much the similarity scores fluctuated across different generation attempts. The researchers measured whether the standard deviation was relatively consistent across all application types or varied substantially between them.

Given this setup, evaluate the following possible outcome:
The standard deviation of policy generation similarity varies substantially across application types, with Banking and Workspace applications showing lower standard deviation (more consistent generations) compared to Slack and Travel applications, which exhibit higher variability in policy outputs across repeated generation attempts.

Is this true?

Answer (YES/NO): NO